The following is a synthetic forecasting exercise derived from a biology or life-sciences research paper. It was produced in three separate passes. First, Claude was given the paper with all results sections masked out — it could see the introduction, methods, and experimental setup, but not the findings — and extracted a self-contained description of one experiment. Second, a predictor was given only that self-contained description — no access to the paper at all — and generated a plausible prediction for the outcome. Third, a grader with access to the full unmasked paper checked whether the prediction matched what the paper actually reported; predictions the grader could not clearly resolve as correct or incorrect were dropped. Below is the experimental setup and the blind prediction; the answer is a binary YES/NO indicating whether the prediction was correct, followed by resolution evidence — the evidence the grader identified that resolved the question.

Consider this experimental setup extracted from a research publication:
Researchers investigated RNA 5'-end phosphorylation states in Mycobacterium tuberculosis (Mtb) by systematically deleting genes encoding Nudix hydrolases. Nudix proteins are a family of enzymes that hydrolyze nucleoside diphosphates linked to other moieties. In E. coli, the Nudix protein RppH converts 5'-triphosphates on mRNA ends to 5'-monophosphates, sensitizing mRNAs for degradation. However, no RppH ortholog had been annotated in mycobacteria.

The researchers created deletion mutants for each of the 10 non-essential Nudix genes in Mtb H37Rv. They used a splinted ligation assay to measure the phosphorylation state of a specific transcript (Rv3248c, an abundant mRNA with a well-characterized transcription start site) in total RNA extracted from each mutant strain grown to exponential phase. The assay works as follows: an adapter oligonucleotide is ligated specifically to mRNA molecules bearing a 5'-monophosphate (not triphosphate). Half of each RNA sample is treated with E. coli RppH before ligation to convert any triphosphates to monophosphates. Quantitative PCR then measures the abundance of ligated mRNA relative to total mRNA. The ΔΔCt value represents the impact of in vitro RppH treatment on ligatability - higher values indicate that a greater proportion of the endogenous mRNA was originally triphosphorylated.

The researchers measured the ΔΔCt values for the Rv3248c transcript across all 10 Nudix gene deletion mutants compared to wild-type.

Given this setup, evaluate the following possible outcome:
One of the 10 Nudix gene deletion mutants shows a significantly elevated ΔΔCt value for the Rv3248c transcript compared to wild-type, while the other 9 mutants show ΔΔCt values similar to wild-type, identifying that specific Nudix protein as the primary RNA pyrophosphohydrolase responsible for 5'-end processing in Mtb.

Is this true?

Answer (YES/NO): YES